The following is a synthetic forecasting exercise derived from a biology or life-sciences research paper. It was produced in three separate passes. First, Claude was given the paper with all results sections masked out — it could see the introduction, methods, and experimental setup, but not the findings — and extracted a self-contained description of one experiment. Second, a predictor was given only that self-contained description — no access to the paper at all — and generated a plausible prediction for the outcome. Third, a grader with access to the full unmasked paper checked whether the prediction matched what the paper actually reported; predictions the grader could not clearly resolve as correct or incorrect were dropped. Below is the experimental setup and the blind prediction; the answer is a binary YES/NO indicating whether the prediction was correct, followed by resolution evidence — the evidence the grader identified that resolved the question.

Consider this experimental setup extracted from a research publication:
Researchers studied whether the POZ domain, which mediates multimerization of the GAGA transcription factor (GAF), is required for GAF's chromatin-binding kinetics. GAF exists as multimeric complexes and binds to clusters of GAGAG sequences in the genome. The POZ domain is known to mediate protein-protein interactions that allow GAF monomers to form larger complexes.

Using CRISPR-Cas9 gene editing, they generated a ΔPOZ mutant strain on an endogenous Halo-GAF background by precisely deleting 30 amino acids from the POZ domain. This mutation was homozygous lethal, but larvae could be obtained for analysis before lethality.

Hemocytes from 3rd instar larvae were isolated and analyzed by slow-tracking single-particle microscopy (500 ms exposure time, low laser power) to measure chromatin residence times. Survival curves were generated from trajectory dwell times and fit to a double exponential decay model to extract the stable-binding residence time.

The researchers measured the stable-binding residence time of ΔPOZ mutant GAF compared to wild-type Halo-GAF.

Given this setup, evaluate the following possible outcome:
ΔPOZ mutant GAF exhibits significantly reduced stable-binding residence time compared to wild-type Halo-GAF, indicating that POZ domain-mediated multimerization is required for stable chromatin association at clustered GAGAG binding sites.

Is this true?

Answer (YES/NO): YES